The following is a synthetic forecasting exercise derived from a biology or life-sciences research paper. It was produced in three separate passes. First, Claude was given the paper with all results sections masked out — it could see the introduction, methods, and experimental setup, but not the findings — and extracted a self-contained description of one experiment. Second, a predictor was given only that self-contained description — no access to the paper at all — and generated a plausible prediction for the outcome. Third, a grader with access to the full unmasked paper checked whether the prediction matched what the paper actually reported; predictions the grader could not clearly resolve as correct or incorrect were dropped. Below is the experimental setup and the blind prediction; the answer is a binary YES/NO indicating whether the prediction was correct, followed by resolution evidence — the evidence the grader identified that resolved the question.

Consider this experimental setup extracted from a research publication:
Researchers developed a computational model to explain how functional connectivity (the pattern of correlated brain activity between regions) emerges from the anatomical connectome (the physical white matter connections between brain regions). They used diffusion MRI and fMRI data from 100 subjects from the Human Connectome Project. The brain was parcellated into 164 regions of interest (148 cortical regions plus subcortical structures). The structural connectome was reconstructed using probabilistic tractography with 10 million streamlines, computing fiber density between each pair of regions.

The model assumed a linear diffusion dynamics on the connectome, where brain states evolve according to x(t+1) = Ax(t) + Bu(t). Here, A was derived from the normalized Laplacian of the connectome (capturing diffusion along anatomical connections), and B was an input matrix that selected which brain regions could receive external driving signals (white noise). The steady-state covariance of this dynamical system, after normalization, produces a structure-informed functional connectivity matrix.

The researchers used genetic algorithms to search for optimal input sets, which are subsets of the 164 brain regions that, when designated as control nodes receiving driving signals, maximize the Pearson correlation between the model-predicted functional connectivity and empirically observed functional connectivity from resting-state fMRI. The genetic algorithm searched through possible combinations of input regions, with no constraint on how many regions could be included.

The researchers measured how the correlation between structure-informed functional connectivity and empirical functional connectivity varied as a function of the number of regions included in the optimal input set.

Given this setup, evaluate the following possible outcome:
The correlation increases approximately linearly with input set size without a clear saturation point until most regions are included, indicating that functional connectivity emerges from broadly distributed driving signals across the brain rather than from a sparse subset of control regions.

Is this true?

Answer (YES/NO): NO